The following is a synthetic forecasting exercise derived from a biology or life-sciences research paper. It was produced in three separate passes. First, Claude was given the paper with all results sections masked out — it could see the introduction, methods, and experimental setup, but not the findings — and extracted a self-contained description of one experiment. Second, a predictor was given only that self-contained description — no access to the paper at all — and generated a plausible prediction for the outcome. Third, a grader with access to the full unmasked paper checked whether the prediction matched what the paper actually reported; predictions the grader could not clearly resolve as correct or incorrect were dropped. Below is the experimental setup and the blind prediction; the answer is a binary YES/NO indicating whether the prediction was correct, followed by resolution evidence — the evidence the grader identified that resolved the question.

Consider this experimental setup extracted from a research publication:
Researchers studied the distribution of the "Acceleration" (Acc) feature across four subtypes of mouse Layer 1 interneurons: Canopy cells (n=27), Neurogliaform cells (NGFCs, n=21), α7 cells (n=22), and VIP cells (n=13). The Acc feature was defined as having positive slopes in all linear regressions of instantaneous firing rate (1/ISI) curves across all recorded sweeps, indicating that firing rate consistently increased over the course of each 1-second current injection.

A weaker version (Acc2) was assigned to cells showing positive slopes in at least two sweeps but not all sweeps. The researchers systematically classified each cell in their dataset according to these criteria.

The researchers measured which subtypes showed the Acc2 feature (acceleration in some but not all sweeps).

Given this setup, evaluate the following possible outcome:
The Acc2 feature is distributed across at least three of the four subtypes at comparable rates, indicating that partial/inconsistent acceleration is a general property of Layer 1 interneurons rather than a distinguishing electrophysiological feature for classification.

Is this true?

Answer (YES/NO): NO